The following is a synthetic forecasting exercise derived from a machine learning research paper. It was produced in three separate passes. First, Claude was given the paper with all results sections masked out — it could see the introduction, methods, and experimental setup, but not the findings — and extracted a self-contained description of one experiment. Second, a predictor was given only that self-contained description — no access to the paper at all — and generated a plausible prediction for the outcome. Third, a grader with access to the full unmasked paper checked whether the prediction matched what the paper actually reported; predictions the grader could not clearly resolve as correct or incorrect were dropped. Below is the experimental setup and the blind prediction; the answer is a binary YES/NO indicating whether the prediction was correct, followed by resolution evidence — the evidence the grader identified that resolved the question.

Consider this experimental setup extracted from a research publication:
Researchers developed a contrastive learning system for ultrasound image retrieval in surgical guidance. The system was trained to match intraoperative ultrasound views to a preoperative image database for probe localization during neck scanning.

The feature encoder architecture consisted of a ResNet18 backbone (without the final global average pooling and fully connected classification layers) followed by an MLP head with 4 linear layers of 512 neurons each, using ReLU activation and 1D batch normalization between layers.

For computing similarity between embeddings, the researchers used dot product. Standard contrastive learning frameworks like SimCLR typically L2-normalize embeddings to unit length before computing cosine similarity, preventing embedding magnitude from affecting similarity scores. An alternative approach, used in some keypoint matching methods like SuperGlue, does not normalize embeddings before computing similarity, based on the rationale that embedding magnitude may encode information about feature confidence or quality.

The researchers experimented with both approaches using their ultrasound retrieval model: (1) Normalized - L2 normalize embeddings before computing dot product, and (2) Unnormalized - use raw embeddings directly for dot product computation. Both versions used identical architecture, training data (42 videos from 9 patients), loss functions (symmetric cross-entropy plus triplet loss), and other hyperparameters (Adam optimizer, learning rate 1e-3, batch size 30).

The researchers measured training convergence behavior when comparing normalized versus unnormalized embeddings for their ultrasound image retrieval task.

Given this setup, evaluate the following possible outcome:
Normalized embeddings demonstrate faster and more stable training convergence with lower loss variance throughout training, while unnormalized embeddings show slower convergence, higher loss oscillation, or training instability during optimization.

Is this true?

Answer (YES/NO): NO